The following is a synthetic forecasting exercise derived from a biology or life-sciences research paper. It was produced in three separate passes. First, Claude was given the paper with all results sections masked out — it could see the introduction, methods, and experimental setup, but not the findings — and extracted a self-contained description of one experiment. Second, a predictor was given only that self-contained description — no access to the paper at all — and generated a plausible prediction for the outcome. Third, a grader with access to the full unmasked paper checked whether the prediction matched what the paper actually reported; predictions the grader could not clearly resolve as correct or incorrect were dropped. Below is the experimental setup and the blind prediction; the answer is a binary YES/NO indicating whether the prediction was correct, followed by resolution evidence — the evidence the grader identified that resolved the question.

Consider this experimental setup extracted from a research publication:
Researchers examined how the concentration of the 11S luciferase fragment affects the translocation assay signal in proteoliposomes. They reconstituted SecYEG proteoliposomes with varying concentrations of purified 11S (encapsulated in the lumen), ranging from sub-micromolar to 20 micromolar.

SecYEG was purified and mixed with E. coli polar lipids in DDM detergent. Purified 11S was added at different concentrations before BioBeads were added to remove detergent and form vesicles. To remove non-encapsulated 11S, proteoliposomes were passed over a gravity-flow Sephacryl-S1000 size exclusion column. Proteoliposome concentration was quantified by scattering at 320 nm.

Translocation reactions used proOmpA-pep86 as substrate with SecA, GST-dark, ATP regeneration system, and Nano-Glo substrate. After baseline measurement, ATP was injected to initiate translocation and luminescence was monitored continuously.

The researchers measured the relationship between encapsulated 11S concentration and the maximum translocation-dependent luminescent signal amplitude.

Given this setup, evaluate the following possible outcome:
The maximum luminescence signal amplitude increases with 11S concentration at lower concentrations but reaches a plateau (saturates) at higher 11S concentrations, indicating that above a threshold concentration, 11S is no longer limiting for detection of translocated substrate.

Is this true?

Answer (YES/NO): NO